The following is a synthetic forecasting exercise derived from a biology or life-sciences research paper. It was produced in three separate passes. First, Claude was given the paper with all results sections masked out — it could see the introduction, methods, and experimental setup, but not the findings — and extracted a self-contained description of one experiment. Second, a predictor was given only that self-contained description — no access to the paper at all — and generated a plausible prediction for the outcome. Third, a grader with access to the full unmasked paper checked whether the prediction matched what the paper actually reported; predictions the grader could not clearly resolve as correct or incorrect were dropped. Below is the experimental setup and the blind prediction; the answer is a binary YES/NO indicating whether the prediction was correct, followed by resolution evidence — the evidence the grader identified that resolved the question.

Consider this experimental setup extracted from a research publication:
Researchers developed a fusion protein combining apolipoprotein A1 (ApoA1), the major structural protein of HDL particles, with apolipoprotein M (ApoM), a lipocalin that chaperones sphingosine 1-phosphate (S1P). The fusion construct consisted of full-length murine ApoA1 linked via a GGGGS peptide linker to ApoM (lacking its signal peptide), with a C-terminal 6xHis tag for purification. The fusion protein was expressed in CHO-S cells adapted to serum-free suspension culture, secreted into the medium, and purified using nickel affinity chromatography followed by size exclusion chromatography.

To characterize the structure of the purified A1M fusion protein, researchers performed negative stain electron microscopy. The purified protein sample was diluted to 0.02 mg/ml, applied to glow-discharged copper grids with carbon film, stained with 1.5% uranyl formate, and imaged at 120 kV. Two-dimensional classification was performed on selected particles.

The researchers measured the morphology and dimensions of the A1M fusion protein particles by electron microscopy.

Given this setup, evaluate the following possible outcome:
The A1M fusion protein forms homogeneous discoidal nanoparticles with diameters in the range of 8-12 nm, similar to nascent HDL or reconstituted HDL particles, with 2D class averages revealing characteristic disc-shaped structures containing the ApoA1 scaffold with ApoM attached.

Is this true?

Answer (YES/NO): NO